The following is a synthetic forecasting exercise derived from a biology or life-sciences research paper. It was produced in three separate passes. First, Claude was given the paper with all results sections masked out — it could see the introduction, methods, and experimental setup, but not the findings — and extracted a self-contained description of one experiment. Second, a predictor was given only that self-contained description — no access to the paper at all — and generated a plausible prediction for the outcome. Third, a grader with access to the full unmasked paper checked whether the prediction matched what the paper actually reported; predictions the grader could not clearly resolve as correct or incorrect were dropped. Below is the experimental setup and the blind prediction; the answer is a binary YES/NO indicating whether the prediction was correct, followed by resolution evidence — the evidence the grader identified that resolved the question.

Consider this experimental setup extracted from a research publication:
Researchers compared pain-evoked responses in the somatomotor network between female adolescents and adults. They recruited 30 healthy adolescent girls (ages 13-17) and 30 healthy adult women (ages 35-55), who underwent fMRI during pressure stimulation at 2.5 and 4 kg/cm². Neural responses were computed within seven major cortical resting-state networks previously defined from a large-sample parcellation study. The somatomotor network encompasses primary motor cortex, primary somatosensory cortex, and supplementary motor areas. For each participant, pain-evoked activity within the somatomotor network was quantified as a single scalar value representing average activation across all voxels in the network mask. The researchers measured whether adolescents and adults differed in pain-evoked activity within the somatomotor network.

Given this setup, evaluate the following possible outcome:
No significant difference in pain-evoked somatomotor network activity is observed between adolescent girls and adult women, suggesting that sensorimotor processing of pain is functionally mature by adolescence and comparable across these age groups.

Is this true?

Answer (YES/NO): YES